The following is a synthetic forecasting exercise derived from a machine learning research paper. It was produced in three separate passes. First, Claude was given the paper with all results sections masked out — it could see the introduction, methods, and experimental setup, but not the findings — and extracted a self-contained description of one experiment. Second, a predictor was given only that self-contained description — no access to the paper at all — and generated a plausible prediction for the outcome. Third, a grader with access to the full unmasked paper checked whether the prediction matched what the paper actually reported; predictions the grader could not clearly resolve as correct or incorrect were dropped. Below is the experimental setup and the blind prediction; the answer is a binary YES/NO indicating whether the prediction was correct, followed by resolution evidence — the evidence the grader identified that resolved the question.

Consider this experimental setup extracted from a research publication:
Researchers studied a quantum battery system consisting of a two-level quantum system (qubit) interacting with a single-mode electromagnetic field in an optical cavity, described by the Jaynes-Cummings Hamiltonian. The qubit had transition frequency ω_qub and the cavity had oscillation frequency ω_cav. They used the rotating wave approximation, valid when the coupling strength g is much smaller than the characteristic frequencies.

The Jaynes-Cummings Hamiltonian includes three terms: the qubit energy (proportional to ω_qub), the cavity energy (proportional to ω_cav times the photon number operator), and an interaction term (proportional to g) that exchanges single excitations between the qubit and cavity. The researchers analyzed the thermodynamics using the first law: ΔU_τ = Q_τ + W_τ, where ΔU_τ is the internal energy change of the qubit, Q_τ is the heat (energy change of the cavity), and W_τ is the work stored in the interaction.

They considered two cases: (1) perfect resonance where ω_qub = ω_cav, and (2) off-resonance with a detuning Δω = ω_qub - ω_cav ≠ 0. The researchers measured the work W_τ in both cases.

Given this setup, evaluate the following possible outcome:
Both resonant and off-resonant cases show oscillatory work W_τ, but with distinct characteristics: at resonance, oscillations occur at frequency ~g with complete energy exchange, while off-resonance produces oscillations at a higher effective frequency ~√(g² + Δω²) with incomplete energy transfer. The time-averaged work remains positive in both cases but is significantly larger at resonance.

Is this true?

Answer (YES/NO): NO